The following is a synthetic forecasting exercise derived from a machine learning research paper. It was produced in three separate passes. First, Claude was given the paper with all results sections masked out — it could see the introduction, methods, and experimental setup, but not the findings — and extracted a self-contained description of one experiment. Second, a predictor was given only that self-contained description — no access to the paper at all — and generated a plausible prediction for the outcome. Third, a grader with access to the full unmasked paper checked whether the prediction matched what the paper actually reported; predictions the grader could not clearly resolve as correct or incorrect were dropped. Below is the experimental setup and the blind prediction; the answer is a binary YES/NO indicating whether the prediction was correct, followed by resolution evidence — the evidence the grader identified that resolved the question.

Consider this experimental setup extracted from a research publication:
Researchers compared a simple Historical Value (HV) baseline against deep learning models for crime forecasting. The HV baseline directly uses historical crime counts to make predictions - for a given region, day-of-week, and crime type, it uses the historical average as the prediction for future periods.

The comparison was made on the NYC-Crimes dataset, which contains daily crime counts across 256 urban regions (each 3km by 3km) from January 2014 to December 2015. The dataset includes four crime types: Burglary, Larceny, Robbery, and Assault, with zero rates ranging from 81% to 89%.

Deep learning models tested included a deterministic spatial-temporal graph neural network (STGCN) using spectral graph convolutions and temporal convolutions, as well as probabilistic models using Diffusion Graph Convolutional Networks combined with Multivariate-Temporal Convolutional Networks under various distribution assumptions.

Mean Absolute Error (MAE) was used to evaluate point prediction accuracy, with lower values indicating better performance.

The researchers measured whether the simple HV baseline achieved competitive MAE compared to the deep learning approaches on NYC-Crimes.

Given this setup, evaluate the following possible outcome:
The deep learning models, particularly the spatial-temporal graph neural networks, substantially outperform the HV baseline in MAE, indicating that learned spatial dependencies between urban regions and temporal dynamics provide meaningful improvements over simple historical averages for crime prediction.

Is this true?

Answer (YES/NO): YES